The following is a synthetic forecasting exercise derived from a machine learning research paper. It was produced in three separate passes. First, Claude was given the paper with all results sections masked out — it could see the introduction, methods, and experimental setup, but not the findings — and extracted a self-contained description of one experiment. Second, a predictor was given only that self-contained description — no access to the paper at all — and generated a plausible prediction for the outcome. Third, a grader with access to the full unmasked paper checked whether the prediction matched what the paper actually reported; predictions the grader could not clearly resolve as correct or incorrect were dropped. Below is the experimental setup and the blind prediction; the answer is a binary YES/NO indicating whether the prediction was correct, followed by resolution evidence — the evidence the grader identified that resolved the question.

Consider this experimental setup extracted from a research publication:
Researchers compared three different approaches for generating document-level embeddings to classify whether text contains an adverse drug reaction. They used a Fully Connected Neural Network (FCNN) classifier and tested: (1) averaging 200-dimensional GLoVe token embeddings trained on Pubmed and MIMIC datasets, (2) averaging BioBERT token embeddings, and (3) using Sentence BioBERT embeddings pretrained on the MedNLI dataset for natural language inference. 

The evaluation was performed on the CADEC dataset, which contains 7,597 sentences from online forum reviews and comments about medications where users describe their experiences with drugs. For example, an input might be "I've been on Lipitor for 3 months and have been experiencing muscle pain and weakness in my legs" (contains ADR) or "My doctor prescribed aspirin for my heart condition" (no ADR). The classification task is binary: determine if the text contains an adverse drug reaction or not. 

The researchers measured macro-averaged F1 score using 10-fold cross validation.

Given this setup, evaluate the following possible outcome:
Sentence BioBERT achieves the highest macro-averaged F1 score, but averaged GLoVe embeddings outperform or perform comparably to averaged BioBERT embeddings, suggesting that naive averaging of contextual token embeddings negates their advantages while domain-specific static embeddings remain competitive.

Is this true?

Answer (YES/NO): NO